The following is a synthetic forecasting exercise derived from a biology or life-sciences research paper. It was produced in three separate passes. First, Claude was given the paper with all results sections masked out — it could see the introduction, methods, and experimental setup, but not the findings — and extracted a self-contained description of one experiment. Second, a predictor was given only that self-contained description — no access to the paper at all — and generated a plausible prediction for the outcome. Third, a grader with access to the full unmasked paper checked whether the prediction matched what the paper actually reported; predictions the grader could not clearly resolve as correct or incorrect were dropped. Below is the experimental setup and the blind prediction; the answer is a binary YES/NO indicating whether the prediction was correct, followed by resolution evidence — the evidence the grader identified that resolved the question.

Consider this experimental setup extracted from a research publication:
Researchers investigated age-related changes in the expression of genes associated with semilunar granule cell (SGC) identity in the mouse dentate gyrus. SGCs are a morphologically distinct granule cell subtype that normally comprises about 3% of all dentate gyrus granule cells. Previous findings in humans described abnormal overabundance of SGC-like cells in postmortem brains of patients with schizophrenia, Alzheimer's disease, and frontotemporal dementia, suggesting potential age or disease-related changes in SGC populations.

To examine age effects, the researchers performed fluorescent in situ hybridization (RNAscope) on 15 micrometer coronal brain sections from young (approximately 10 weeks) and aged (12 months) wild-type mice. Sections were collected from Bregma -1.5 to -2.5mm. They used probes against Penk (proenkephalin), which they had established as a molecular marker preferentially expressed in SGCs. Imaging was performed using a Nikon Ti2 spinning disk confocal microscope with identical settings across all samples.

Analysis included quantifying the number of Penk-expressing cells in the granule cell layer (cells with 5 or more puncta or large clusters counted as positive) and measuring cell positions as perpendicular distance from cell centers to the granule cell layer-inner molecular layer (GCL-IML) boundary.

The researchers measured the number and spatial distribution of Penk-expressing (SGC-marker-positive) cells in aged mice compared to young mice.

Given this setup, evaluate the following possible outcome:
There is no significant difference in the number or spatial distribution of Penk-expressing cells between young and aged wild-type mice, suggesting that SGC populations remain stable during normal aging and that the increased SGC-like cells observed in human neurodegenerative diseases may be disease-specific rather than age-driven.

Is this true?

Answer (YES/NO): NO